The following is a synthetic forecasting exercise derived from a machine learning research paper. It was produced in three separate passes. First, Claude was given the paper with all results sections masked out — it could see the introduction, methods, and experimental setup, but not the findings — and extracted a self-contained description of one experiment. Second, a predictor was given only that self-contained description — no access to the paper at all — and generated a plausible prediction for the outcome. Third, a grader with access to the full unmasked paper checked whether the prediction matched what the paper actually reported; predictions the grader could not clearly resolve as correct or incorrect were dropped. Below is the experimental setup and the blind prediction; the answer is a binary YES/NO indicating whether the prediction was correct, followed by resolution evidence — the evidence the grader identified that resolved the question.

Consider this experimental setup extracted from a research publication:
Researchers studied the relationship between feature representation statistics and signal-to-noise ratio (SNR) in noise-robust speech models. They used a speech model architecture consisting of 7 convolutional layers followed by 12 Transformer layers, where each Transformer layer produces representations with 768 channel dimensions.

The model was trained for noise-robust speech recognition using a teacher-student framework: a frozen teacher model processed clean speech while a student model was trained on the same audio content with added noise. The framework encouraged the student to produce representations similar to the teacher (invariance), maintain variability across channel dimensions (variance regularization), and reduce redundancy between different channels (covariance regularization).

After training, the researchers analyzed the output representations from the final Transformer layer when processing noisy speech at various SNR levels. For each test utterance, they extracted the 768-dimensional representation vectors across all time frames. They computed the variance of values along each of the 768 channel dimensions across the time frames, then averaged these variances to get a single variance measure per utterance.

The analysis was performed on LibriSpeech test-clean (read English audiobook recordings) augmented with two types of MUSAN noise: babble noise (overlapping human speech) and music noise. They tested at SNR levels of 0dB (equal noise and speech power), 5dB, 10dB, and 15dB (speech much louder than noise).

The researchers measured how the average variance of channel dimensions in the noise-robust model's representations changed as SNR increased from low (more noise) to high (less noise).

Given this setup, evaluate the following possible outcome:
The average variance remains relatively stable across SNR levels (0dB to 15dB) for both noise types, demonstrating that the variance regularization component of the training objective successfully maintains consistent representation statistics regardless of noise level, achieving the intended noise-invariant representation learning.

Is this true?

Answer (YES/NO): NO